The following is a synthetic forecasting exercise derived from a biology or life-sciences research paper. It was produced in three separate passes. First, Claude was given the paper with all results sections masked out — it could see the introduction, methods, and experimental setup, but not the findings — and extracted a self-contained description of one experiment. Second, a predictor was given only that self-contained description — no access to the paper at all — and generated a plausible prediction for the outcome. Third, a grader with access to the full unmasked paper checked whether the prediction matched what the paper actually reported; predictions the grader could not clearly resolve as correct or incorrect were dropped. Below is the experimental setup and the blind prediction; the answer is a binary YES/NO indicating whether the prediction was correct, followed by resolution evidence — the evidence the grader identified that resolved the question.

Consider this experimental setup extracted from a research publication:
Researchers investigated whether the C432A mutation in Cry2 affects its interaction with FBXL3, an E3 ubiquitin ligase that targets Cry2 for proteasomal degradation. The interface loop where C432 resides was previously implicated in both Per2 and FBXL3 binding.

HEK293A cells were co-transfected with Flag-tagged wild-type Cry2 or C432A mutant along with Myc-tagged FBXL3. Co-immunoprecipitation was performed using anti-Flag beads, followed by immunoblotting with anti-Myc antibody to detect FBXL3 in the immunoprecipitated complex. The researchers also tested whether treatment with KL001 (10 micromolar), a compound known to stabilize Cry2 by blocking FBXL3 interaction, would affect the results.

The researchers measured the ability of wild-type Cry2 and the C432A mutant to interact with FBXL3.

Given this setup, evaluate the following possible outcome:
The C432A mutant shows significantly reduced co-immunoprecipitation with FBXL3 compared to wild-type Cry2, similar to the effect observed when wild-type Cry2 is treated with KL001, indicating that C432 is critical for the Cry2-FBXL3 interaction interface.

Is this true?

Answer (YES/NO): YES